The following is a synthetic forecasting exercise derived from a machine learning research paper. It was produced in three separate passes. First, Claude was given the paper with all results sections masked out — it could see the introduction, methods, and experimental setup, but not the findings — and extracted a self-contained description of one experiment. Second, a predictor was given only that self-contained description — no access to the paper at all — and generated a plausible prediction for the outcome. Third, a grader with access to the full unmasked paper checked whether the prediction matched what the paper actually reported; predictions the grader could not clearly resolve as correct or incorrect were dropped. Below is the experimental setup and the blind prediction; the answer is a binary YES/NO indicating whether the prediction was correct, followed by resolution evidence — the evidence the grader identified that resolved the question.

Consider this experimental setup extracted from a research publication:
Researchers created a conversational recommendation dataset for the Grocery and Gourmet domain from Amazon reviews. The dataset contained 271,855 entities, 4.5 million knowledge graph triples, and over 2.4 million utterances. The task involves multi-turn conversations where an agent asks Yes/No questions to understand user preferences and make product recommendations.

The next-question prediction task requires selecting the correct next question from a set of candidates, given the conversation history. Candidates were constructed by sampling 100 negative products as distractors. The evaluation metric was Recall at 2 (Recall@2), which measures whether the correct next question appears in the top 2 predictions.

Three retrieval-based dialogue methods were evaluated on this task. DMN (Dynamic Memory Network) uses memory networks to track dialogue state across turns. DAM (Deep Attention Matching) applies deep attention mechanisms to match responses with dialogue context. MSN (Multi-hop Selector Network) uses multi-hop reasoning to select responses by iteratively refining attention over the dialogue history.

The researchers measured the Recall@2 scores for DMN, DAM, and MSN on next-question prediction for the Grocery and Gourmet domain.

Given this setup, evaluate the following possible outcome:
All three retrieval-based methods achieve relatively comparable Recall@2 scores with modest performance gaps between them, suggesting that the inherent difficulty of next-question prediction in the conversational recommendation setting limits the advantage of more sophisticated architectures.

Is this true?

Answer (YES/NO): NO